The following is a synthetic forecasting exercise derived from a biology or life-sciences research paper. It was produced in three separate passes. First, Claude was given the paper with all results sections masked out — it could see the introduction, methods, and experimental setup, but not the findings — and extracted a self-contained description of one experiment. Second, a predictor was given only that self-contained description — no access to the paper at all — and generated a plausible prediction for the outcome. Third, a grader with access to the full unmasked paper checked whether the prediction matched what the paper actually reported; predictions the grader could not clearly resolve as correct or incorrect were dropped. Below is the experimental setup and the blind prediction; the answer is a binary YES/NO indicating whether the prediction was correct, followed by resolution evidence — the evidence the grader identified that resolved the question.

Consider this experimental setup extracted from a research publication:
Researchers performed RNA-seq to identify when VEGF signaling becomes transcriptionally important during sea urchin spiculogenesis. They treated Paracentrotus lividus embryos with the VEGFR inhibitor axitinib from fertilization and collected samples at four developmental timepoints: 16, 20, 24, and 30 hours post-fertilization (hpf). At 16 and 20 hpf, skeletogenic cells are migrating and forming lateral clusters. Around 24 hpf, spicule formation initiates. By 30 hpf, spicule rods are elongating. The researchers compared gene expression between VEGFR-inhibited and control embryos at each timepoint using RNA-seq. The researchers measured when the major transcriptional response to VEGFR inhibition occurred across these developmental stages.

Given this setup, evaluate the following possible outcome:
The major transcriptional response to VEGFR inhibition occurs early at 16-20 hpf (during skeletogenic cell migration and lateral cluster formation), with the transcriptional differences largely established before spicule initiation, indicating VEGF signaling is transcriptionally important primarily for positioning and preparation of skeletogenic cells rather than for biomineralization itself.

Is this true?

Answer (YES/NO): NO